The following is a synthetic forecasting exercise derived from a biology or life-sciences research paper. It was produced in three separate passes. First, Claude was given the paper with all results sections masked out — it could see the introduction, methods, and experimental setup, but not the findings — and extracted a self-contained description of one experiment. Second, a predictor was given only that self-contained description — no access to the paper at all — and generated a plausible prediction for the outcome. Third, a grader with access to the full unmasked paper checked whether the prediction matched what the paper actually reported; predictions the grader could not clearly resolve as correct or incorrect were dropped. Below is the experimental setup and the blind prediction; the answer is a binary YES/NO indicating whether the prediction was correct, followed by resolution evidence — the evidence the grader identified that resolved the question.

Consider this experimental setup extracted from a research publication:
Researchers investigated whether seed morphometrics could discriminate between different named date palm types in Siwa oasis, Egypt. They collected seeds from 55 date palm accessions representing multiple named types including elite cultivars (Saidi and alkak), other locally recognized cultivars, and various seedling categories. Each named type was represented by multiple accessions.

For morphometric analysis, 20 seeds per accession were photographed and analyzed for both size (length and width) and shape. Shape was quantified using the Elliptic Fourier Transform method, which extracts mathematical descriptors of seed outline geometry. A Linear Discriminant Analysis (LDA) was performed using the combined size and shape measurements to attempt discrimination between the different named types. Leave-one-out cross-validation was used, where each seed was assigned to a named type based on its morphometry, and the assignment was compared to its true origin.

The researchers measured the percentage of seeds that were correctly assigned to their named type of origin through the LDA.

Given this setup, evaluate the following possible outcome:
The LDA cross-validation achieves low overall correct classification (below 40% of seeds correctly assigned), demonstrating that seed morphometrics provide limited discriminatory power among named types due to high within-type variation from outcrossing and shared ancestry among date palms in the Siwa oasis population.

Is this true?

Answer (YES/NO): NO